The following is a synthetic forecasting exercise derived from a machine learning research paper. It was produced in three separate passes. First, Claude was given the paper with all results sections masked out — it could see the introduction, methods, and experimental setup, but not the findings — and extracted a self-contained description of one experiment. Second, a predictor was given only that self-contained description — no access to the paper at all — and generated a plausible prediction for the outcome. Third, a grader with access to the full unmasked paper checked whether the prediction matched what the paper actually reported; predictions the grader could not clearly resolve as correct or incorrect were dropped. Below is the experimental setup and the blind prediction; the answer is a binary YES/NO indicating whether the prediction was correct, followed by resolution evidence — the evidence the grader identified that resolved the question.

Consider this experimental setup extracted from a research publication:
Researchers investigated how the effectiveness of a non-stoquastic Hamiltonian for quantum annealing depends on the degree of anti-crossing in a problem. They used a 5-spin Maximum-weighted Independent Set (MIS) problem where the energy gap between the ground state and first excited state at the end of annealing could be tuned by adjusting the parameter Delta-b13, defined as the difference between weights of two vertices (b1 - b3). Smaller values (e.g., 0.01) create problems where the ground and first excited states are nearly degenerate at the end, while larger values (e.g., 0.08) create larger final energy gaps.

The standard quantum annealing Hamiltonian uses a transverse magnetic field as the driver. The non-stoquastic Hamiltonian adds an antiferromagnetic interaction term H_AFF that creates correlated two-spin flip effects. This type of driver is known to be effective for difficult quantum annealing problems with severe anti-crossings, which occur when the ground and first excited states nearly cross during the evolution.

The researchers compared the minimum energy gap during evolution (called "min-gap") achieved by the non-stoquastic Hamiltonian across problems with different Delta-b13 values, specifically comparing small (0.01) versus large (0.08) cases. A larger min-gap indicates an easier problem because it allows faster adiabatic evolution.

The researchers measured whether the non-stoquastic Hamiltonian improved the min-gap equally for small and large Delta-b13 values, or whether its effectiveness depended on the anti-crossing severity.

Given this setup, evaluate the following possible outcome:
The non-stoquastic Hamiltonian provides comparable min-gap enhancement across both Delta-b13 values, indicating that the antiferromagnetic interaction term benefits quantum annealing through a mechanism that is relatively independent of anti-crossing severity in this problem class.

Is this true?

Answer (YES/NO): NO